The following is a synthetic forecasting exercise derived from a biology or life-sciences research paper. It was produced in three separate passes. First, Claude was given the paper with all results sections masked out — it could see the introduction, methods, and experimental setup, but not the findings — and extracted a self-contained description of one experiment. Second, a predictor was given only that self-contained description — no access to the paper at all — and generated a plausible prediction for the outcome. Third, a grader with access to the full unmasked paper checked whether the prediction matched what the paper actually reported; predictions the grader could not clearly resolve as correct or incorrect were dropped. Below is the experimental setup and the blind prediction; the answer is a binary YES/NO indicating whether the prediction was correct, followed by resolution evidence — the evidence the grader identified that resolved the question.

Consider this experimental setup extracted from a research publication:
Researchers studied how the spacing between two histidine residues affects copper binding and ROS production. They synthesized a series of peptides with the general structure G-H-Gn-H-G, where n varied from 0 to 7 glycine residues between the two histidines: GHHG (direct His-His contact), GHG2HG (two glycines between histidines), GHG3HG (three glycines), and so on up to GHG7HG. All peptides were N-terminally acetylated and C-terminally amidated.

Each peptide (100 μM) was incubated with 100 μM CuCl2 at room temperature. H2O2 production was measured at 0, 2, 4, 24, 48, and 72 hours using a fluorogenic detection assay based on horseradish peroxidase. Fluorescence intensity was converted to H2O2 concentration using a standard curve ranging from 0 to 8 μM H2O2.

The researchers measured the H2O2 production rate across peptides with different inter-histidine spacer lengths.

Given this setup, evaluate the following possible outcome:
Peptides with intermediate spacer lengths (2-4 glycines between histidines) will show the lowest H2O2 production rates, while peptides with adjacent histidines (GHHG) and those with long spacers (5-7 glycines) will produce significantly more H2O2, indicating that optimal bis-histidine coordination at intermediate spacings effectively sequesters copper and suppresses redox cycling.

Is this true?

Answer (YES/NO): NO